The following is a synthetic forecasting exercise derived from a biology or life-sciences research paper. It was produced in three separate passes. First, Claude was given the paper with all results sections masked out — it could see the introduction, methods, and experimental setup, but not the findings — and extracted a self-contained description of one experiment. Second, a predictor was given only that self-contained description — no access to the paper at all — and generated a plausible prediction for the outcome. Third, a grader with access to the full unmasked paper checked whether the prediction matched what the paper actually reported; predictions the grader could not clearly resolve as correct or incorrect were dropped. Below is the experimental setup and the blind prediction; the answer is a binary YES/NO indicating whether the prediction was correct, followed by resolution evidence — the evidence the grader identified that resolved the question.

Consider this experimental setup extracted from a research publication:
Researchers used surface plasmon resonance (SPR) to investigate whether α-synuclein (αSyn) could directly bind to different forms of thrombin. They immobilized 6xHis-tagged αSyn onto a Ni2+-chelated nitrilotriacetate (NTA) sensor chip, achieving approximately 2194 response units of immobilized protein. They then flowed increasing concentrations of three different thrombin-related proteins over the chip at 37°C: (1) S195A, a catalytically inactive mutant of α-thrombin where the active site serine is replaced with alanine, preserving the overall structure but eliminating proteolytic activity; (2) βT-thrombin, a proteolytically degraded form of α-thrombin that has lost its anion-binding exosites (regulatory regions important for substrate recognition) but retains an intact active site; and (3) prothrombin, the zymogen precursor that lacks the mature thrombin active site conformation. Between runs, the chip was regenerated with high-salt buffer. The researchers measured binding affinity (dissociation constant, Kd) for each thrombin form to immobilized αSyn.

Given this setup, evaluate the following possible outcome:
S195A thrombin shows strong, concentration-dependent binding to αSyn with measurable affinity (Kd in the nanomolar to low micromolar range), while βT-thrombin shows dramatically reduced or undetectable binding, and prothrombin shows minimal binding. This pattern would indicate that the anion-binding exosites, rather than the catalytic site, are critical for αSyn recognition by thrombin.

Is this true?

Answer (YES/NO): NO